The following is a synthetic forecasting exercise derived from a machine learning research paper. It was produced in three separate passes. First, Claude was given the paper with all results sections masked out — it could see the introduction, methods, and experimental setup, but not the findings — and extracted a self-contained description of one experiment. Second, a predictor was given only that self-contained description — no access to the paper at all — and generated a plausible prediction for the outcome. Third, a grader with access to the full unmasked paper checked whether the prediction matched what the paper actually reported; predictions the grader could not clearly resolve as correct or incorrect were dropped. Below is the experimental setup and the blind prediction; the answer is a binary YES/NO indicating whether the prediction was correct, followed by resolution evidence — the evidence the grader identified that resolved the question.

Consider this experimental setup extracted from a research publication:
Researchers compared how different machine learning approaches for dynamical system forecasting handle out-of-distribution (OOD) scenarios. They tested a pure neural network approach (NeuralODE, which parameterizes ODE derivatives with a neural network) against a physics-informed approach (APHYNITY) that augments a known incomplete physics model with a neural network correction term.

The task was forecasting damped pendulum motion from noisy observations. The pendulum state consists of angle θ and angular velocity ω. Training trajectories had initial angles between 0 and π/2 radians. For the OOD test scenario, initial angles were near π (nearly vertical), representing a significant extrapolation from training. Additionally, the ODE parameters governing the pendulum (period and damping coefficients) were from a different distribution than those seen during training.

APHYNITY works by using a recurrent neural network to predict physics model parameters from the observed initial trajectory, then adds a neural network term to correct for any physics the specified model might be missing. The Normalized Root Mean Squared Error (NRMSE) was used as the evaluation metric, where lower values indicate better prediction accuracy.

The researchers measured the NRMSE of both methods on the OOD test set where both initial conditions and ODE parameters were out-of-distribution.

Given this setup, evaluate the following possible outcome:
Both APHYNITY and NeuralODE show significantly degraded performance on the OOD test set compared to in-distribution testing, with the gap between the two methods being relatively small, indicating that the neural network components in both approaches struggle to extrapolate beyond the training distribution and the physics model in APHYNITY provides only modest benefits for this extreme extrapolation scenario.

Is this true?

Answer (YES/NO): NO